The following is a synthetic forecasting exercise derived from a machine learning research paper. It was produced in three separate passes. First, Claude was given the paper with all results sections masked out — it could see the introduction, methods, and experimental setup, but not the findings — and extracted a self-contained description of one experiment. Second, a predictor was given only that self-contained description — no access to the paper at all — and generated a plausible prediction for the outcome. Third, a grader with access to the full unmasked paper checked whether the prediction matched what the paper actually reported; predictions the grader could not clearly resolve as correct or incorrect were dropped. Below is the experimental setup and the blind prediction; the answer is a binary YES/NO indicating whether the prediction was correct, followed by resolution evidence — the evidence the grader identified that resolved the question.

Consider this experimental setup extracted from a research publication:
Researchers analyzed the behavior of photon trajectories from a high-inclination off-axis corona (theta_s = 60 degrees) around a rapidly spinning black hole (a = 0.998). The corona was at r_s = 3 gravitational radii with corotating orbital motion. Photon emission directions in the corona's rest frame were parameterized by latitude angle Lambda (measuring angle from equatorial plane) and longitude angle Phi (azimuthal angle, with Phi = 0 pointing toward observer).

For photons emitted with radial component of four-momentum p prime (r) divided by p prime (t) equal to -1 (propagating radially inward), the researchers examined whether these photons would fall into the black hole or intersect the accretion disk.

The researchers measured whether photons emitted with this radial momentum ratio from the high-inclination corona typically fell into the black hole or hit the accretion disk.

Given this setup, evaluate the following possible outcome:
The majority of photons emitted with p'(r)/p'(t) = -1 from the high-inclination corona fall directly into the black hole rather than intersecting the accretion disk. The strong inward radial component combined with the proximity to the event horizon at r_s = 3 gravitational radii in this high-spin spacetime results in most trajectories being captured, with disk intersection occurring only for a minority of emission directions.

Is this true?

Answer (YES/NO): NO